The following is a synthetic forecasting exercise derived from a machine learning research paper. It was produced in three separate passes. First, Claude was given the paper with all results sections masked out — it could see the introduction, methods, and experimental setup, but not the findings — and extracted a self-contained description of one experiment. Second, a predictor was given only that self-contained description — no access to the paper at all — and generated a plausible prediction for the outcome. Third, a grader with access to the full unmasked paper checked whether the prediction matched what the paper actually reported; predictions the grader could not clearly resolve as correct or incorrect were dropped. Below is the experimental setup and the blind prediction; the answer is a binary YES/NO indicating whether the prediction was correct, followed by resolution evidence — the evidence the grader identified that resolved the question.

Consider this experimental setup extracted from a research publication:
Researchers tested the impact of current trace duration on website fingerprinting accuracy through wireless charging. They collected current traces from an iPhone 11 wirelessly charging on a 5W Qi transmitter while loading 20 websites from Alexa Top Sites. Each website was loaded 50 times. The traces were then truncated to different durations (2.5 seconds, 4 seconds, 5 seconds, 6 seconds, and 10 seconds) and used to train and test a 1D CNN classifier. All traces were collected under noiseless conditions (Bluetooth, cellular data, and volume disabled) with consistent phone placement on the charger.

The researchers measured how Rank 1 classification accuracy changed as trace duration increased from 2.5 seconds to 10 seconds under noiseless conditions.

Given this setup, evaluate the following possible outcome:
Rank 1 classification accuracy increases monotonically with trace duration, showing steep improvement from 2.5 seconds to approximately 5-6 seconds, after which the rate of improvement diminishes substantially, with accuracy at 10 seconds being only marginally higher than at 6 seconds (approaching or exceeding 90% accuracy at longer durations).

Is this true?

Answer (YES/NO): NO